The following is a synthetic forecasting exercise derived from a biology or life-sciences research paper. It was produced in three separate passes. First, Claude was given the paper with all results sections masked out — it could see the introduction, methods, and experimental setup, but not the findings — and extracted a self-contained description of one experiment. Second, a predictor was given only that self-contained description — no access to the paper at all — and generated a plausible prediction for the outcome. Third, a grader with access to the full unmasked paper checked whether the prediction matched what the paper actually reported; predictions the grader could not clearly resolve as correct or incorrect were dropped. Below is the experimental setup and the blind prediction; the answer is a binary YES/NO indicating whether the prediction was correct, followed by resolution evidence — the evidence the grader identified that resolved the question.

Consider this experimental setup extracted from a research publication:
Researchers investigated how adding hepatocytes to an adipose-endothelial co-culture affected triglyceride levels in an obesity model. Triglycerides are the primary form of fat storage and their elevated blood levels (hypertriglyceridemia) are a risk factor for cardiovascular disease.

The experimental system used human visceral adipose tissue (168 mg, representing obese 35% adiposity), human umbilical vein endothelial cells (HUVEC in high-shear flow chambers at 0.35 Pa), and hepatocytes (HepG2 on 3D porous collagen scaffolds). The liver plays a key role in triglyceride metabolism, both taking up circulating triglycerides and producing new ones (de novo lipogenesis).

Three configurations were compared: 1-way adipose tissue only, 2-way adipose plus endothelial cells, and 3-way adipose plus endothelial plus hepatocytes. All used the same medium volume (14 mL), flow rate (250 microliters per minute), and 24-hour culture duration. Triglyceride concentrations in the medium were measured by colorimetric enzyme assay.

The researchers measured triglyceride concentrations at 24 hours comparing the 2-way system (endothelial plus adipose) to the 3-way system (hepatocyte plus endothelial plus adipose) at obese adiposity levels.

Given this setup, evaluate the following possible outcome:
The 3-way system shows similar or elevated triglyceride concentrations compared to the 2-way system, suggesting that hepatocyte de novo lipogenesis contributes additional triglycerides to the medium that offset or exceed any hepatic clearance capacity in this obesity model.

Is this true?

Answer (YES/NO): YES